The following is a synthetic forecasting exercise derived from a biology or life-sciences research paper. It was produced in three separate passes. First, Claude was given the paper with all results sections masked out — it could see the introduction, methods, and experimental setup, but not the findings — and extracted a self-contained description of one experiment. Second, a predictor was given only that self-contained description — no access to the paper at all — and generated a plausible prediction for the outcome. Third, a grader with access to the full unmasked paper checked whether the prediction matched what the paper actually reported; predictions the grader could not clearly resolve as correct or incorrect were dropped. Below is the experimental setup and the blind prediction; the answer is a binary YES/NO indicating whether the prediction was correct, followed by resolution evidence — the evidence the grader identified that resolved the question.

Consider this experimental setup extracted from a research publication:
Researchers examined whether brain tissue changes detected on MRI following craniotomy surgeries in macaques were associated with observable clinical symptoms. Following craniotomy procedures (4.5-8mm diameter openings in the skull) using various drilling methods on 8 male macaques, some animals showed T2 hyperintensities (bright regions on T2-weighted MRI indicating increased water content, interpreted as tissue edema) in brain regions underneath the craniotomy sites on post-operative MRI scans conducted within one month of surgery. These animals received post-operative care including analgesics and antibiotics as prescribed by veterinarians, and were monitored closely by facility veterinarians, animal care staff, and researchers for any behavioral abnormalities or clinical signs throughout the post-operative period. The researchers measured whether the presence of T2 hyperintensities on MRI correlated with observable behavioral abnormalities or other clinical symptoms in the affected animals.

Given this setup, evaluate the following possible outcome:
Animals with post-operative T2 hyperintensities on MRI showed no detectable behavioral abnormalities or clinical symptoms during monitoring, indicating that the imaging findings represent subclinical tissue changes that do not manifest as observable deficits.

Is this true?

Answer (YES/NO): NO